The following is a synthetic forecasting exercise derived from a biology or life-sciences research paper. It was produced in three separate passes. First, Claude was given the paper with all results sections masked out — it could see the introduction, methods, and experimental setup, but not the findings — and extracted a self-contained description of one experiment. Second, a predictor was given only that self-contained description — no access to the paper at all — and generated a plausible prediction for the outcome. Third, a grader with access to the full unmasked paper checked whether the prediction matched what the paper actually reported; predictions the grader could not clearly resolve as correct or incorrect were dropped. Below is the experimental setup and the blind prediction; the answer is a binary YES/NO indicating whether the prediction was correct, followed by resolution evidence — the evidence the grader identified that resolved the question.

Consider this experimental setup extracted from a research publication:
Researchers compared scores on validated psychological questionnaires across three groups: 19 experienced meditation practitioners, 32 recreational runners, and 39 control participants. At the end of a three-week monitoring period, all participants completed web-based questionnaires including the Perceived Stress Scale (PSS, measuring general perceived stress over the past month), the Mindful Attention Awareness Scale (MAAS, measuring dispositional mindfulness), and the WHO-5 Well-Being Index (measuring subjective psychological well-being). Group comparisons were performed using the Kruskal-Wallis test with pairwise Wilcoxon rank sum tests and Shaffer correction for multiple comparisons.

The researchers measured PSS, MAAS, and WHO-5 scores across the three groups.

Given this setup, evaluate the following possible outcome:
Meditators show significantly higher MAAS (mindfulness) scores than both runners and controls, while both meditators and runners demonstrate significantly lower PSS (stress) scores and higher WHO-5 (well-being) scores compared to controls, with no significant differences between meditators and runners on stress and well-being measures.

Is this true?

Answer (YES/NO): NO